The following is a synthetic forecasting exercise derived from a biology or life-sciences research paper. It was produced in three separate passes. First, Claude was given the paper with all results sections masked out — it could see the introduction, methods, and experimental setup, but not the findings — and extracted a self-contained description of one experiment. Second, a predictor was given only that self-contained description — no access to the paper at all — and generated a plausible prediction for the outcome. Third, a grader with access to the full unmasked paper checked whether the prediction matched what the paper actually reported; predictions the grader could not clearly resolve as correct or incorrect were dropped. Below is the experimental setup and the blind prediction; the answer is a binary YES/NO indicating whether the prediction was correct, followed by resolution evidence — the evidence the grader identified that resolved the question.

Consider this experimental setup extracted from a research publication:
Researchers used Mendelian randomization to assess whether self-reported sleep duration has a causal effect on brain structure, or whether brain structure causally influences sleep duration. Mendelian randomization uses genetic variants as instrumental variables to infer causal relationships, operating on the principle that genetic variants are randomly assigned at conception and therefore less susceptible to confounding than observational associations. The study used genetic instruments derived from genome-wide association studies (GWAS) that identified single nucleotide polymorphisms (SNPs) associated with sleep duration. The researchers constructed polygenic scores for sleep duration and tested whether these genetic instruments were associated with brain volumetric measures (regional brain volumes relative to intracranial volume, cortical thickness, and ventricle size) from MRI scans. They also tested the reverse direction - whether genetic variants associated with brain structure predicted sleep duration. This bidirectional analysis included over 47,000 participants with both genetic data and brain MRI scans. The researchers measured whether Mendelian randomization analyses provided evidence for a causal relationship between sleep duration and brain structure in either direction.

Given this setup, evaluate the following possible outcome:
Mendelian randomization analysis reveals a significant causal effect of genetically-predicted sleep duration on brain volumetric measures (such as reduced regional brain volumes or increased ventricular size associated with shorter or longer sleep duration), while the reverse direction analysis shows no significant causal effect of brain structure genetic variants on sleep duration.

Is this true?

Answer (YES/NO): NO